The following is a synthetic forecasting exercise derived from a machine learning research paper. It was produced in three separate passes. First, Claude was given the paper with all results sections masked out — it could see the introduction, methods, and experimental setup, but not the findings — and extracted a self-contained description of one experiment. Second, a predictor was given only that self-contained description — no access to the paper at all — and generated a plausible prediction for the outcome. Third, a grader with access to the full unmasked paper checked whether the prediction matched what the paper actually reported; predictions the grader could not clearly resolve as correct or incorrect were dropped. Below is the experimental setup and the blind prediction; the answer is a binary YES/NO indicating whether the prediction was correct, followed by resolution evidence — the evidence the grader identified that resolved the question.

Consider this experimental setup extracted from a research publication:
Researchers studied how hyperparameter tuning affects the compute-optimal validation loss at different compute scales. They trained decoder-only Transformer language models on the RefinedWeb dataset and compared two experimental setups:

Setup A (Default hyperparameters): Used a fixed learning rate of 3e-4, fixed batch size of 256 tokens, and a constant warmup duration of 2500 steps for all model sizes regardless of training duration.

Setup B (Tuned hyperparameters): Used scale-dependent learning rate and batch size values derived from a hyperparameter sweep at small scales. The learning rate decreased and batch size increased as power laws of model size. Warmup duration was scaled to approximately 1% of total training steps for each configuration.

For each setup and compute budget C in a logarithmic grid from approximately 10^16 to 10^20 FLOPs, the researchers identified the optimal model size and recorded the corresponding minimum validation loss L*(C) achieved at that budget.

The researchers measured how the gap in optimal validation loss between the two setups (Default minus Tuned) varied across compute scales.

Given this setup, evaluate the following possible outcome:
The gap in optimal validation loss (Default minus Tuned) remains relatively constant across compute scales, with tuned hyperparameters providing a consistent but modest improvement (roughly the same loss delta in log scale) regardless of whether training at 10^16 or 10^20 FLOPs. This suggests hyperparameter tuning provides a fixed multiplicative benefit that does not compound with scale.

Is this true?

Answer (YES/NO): NO